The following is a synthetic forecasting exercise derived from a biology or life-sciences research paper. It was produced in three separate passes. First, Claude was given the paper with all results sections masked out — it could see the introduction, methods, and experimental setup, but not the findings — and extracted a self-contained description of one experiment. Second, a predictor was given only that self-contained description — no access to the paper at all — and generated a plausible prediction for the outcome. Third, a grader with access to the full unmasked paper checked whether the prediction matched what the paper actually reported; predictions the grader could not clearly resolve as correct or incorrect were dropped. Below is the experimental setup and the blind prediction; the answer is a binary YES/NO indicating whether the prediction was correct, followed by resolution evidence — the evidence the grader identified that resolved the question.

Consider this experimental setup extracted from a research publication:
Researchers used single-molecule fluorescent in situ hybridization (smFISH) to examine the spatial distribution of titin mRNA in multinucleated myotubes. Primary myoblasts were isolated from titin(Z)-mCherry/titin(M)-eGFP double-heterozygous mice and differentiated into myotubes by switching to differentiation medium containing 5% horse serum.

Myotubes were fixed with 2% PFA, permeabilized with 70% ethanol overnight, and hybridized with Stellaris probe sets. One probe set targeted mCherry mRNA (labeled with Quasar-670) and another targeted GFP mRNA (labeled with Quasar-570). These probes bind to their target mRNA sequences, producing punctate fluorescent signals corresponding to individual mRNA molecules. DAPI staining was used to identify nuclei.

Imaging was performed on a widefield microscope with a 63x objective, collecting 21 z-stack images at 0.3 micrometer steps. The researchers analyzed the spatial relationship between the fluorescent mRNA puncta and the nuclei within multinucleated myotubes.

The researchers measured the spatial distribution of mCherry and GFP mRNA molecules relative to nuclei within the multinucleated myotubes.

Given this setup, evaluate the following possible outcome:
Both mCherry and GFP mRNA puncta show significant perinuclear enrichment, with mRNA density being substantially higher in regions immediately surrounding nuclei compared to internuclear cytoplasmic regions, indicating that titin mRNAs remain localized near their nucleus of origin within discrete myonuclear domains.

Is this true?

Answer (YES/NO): NO